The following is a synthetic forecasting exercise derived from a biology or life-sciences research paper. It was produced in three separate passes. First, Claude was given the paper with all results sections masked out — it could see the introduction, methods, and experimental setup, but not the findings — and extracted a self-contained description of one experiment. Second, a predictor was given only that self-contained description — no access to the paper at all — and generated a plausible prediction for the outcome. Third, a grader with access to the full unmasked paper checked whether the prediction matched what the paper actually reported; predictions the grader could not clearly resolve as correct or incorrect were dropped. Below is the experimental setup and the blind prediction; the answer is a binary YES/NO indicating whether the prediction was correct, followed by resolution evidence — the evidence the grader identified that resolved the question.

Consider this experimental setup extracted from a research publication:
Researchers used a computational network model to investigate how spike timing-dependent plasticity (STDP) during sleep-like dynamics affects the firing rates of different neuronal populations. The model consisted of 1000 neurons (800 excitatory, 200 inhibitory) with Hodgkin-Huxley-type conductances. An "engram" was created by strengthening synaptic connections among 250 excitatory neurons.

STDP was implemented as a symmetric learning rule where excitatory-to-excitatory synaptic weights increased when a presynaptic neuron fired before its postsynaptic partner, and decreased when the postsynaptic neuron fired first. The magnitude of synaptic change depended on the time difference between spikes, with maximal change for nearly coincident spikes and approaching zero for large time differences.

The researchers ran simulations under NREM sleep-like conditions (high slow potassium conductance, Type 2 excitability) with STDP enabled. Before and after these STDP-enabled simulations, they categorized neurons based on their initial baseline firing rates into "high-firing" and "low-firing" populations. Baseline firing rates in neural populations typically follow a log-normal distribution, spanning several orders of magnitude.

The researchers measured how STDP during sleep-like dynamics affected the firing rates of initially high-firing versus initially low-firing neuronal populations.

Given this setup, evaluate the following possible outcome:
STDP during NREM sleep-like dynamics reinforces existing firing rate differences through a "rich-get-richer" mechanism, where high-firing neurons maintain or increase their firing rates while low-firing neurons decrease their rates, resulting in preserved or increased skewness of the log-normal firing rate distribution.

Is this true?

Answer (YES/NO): NO